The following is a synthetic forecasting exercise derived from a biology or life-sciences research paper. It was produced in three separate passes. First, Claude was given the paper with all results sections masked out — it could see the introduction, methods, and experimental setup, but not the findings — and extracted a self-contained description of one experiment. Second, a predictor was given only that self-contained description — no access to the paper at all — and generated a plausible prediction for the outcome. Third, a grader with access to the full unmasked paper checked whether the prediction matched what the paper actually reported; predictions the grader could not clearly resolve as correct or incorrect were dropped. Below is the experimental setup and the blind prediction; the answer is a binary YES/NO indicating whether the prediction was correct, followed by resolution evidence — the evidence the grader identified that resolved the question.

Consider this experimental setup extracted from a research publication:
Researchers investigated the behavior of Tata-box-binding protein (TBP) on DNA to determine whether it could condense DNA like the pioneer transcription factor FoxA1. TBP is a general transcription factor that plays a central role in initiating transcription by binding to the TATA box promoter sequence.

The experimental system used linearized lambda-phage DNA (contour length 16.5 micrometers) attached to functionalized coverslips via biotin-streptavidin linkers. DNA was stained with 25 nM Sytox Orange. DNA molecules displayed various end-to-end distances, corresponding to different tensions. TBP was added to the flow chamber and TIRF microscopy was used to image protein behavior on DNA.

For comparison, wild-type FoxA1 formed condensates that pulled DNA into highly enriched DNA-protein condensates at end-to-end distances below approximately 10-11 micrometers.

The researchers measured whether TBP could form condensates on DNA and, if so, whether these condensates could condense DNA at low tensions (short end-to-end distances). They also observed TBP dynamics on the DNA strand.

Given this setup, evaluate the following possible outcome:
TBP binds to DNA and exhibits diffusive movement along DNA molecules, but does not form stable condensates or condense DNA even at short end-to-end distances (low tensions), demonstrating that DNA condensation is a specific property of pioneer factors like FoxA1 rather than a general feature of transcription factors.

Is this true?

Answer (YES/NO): NO